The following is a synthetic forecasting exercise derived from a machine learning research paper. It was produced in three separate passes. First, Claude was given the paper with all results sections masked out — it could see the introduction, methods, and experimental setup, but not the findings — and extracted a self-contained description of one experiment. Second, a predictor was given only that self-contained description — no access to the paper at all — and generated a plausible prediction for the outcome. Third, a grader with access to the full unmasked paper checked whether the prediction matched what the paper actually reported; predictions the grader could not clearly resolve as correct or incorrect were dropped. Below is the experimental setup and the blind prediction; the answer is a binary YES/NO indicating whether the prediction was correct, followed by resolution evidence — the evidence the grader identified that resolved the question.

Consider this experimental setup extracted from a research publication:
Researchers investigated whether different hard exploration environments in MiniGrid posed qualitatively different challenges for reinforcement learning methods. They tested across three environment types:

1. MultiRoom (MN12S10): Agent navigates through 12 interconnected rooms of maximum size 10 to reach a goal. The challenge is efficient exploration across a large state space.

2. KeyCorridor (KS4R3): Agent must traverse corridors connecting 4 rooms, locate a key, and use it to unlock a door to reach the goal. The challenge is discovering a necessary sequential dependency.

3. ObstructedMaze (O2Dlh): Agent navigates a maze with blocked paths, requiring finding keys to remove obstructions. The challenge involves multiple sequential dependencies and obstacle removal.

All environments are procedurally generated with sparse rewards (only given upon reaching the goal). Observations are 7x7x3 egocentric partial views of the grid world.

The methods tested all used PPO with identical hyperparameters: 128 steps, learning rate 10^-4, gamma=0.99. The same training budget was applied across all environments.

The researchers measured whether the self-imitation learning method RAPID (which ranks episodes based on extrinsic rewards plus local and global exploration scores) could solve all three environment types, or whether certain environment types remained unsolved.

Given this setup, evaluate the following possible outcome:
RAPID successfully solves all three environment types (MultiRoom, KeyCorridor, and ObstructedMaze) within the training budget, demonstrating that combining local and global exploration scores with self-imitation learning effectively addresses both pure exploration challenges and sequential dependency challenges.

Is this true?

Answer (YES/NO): NO